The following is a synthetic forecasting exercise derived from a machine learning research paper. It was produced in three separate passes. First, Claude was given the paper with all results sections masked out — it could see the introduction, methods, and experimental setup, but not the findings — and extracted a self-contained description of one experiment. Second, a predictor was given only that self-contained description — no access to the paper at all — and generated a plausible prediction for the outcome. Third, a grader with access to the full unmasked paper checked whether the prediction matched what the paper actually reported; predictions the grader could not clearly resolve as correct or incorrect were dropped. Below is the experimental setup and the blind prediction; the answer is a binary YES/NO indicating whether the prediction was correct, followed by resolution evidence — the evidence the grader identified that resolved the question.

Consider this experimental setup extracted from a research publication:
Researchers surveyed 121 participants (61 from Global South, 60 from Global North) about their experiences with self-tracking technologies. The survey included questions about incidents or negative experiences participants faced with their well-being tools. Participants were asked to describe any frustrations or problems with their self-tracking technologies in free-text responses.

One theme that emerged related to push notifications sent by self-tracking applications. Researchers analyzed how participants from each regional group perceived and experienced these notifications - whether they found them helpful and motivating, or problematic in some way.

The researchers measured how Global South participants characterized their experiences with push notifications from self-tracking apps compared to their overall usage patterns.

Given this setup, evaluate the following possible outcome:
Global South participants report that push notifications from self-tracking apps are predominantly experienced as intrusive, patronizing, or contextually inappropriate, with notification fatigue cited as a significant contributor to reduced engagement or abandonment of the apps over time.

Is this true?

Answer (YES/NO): NO